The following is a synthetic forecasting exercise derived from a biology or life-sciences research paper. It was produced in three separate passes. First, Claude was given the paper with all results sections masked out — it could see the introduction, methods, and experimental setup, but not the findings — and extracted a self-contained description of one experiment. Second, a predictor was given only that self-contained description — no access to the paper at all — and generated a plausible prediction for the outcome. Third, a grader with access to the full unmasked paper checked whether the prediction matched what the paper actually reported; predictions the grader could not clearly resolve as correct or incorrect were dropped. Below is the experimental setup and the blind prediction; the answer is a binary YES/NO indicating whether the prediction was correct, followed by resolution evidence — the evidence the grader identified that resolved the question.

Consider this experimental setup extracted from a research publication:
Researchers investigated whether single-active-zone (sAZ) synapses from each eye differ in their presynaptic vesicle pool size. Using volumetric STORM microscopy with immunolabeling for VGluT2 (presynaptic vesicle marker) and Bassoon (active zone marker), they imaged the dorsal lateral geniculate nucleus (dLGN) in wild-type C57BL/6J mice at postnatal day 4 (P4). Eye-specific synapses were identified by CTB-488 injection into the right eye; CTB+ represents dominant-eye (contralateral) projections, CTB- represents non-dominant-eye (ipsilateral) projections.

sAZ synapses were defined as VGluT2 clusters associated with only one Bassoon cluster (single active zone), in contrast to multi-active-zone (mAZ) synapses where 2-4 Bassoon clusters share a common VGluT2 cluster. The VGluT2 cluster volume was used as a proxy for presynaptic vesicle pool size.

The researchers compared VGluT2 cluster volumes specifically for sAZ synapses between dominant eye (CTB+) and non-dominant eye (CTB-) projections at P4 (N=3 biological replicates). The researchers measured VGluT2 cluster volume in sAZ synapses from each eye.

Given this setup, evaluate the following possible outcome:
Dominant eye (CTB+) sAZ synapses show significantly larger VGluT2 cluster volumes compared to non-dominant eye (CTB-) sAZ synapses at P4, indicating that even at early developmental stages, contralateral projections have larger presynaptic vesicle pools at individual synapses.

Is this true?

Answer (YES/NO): YES